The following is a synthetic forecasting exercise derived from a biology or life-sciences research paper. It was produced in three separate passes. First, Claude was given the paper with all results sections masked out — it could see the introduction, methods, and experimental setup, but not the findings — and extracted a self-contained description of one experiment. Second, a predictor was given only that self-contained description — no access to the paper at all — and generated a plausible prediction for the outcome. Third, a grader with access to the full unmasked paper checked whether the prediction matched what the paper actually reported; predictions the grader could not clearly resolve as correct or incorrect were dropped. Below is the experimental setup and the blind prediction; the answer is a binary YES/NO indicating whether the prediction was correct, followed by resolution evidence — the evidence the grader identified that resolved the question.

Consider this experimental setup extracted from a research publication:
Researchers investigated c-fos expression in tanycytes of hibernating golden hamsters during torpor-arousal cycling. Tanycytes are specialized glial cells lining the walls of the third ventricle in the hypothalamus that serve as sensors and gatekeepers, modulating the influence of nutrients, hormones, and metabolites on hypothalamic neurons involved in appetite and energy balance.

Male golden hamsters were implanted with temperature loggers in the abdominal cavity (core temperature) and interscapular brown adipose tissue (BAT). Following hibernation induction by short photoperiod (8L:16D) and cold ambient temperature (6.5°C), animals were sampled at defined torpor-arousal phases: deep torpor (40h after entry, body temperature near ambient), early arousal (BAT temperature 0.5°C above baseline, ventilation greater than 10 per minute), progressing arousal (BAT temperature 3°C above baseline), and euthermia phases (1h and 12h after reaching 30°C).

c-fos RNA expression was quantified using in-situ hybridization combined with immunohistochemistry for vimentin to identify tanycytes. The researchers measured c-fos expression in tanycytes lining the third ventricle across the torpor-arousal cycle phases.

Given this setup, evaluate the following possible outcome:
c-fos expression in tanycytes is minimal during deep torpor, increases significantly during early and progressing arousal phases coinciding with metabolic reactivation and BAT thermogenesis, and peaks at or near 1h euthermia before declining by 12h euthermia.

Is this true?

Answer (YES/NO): NO